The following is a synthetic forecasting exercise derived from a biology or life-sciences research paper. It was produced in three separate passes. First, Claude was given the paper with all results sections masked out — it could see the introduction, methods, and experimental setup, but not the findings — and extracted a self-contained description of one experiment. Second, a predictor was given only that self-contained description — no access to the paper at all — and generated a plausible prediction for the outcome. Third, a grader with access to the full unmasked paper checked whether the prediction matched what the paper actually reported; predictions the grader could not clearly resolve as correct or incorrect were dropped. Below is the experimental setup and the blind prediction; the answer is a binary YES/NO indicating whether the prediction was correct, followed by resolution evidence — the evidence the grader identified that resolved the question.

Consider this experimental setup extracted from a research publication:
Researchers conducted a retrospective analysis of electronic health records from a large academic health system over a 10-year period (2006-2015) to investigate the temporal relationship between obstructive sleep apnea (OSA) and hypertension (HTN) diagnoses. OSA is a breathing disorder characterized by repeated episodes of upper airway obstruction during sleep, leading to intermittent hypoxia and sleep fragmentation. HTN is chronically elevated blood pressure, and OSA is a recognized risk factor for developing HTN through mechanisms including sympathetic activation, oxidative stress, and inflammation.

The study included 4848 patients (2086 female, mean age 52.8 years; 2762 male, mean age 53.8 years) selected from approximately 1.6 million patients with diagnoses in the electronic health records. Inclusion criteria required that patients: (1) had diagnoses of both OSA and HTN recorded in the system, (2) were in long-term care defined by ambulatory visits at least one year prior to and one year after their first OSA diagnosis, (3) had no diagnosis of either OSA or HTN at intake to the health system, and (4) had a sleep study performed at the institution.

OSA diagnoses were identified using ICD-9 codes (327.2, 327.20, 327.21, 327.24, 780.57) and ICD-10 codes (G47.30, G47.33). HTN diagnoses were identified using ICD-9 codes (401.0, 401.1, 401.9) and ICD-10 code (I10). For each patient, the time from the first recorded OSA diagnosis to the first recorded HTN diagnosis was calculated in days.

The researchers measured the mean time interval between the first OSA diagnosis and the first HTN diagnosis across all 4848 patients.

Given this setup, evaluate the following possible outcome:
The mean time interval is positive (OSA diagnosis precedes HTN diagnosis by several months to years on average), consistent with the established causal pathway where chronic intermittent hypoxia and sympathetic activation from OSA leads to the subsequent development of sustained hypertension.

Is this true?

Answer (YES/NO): NO